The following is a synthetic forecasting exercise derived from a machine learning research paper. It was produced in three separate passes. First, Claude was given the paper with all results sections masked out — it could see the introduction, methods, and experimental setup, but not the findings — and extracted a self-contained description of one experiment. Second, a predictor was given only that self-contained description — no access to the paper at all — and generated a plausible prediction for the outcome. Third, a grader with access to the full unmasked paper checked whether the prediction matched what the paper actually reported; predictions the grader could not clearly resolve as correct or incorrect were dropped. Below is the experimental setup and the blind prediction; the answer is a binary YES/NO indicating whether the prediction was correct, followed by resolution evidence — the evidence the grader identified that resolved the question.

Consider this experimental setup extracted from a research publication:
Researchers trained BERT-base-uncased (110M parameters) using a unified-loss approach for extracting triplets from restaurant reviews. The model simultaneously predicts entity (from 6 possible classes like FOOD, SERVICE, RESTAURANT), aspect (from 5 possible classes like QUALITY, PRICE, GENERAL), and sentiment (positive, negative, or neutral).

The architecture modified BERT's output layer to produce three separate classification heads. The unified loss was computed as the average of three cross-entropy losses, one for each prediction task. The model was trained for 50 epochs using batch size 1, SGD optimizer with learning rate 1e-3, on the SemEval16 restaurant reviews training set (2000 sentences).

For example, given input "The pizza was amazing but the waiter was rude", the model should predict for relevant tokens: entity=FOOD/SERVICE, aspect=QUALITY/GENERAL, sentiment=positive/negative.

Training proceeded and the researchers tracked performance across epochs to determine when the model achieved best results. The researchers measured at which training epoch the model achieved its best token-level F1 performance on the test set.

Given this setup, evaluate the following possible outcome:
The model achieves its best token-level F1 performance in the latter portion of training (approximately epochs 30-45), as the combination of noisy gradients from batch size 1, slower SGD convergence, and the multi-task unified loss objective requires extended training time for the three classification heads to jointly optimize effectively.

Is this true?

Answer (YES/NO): NO